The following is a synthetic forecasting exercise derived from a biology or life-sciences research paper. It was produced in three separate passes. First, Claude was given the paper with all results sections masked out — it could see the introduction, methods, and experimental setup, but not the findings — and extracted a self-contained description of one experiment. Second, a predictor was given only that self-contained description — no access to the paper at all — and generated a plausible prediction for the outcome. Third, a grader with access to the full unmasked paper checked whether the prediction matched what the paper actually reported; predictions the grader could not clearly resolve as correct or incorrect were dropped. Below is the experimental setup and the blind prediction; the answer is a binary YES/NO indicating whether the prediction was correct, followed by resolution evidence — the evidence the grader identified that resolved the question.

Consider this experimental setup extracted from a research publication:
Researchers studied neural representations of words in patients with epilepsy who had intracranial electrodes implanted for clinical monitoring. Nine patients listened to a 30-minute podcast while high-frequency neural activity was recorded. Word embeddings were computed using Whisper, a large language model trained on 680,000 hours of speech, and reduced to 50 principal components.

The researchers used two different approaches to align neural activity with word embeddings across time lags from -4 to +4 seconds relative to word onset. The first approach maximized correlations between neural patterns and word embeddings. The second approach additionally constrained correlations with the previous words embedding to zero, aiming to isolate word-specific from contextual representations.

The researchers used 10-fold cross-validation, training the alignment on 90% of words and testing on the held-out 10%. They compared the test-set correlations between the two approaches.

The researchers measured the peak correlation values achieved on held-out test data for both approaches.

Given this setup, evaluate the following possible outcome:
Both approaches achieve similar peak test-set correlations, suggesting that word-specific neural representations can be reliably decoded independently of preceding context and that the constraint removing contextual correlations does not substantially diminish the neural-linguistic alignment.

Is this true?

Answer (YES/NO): YES